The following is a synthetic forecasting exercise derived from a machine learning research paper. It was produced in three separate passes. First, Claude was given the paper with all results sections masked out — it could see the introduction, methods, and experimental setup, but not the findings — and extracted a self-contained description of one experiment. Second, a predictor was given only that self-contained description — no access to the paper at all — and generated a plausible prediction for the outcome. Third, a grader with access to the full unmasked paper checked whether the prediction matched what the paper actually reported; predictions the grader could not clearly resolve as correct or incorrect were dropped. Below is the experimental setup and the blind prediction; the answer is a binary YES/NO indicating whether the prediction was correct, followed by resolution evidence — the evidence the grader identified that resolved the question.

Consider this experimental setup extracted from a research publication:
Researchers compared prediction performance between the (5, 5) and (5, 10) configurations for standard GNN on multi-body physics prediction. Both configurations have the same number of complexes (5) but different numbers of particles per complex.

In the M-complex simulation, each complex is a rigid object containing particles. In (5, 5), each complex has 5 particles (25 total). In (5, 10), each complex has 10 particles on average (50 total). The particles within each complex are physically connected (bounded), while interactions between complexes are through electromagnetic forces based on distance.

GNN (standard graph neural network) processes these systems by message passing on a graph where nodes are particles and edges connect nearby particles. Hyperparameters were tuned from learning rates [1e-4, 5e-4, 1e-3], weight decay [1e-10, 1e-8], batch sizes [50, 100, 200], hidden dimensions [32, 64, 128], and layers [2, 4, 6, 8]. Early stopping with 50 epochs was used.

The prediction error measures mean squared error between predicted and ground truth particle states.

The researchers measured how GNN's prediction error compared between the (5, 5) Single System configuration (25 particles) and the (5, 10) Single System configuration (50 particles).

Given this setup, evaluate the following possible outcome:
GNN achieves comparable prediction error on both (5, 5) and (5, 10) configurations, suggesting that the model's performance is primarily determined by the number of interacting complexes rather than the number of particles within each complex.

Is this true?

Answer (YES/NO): NO